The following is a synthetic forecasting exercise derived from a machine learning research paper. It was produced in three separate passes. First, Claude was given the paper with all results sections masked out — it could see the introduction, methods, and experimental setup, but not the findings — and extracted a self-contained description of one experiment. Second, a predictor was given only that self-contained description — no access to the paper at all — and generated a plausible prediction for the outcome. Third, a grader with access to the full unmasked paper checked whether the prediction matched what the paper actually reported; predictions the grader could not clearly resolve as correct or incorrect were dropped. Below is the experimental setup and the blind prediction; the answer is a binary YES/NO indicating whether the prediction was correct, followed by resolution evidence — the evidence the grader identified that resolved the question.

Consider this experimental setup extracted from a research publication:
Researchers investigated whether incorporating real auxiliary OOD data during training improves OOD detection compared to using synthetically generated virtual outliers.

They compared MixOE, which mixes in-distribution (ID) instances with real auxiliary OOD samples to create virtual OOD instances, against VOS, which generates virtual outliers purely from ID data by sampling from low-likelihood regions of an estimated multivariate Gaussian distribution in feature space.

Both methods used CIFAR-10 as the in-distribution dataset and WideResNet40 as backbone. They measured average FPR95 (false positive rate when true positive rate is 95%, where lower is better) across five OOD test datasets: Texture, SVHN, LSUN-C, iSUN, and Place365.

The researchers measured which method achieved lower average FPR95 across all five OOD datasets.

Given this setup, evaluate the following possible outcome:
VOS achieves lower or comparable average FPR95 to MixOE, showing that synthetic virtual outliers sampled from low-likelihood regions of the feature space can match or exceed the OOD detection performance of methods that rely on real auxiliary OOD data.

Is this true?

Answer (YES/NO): YES